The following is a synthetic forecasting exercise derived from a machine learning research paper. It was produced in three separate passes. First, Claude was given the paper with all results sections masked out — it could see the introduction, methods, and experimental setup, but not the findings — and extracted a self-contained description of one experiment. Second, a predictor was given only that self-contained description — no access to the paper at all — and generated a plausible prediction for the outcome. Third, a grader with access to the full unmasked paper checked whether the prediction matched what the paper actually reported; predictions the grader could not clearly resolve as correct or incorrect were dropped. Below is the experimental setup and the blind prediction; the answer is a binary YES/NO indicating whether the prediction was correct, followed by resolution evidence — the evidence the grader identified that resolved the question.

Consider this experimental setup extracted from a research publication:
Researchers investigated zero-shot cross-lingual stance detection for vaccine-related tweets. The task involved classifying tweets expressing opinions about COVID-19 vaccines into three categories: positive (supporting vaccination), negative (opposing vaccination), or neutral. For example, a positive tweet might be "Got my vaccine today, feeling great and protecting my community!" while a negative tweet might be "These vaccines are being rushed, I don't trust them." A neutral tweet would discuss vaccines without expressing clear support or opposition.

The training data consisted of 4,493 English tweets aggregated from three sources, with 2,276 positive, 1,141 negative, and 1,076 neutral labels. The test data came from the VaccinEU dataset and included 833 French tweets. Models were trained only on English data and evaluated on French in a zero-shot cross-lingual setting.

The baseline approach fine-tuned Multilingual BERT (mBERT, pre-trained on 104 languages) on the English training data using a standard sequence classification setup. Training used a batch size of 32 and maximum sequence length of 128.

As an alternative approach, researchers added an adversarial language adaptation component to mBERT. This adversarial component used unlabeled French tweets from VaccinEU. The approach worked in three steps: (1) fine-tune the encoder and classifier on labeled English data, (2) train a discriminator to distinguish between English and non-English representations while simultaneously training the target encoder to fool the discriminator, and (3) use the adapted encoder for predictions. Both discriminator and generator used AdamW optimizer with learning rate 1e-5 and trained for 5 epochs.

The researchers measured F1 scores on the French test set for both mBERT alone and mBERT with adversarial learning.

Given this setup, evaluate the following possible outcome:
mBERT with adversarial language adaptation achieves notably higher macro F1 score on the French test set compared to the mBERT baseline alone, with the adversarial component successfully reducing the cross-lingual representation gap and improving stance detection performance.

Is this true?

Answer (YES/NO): NO